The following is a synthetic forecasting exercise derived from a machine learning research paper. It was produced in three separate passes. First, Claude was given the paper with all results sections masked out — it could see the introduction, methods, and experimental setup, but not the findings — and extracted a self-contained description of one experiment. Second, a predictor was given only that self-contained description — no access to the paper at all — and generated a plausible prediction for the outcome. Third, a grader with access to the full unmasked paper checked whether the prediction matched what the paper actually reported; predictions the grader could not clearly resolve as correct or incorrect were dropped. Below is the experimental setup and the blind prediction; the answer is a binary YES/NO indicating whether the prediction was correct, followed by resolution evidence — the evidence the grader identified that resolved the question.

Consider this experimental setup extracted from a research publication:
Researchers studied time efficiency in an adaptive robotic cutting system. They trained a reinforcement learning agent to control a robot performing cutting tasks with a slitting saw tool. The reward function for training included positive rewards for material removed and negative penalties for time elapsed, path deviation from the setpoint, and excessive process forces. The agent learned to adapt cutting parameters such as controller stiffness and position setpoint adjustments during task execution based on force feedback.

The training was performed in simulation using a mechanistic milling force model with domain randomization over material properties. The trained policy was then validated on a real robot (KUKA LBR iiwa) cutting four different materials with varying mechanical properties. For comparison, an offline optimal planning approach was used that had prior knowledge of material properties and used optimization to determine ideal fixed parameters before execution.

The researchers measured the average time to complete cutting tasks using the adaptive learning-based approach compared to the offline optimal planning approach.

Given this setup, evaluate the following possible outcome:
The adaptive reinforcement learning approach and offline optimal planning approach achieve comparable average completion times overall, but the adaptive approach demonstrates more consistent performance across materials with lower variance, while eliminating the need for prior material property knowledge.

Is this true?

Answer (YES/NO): NO